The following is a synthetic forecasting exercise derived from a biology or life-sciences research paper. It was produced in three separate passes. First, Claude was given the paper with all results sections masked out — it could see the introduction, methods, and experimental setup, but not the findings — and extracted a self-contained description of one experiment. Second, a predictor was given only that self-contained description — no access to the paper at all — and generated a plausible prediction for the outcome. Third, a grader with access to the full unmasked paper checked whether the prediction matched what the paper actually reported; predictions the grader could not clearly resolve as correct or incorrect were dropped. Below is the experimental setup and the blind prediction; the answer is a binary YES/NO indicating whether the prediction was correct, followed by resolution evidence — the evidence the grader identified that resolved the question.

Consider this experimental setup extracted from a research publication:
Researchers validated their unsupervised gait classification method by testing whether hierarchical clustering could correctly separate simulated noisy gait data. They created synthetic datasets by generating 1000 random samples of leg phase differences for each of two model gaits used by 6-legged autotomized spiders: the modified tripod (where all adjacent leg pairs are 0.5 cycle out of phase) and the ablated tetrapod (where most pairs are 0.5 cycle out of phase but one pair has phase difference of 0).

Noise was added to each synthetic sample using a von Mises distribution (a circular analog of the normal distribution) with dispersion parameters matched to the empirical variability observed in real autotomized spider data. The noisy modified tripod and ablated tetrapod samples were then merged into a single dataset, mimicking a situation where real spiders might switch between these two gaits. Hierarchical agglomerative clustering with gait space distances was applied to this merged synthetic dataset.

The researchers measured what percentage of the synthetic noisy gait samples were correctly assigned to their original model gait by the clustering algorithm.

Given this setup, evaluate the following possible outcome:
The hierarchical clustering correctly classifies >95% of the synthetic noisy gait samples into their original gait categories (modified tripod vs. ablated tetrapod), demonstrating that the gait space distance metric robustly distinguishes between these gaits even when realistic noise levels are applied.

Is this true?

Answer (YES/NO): NO